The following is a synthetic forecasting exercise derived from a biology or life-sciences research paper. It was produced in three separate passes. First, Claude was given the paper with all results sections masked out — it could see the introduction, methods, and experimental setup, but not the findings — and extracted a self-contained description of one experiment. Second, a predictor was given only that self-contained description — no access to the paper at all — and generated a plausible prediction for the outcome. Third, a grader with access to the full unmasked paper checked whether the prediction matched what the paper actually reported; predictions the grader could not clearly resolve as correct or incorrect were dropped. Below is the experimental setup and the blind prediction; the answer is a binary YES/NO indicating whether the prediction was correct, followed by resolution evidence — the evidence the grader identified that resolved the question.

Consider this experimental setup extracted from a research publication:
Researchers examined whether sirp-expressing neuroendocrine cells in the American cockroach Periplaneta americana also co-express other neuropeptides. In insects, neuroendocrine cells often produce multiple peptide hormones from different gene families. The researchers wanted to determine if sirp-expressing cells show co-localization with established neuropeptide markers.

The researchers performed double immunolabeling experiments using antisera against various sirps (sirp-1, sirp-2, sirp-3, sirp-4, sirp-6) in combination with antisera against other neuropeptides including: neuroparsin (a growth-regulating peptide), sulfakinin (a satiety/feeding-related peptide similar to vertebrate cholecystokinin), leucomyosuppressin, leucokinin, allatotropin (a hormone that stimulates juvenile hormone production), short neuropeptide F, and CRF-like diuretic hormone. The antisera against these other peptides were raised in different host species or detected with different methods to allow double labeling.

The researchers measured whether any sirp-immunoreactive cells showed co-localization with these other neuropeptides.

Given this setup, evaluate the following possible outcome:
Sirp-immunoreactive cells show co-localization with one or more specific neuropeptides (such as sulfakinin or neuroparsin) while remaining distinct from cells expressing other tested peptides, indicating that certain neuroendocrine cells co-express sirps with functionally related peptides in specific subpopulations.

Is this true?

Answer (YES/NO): NO